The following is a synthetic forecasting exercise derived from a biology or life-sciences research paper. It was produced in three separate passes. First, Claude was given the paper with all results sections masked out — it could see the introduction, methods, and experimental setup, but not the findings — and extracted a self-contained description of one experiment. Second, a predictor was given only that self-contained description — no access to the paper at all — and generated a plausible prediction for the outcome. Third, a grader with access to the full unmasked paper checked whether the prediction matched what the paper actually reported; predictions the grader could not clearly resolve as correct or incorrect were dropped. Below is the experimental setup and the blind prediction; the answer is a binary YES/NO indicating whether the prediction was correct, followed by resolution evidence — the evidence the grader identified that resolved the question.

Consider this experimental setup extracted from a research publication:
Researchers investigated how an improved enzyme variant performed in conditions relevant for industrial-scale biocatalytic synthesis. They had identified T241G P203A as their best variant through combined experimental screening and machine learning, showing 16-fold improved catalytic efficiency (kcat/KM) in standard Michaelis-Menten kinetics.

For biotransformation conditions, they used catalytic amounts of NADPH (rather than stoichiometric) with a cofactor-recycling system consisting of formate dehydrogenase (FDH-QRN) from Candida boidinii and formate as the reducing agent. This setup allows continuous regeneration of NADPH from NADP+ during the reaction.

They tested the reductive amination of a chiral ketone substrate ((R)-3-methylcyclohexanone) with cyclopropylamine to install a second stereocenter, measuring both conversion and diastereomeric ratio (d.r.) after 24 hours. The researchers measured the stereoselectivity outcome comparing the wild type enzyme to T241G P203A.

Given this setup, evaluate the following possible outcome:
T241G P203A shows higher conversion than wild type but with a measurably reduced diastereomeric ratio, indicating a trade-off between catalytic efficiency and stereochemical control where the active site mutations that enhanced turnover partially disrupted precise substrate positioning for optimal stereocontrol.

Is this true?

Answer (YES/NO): NO